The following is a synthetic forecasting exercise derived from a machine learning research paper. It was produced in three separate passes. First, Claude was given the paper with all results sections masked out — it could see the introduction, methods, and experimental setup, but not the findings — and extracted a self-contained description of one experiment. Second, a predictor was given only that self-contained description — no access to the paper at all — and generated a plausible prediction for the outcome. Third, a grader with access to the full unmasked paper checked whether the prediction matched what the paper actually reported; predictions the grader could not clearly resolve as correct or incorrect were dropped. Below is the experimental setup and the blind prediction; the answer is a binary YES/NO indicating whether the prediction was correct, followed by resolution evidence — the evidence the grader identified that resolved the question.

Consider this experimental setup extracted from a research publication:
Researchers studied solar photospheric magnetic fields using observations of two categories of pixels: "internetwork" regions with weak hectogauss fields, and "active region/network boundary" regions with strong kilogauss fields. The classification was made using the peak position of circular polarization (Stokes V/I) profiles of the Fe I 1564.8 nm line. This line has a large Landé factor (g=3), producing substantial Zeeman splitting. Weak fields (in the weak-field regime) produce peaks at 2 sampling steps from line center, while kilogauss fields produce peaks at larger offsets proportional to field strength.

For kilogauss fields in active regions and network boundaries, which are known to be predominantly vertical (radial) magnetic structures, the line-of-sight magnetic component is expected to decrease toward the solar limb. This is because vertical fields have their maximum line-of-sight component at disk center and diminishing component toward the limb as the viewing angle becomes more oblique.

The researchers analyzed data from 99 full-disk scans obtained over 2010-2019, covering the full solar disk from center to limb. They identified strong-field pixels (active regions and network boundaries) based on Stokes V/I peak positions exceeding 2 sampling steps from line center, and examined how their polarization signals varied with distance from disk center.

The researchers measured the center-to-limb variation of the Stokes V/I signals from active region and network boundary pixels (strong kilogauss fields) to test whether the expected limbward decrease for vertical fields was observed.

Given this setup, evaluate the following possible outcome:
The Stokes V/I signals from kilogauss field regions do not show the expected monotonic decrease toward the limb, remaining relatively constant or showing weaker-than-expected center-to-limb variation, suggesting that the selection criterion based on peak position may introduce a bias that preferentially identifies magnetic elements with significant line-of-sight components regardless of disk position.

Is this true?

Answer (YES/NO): NO